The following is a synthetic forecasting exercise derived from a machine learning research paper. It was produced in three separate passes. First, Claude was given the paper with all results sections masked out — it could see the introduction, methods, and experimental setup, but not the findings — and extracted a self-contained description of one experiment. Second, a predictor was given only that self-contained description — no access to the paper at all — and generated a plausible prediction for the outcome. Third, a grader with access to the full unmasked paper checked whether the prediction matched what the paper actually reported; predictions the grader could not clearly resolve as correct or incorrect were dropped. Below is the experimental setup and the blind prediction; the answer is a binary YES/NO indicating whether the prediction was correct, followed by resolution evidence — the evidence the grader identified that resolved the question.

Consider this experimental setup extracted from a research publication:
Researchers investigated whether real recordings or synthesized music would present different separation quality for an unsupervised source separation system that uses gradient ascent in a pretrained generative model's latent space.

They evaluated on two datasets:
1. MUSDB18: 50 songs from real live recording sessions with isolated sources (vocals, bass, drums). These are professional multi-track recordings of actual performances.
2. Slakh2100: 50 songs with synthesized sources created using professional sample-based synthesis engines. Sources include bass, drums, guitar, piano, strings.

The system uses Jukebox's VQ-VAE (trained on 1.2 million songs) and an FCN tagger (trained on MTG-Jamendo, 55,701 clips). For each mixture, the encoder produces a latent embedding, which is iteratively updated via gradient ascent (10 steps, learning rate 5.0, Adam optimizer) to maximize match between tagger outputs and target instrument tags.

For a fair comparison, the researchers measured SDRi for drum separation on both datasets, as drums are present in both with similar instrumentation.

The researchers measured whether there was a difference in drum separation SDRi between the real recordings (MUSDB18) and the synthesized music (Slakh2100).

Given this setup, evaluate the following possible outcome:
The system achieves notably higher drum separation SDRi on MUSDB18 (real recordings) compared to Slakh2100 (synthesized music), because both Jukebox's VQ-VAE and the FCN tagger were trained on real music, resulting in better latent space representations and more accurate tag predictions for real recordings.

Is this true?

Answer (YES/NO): NO